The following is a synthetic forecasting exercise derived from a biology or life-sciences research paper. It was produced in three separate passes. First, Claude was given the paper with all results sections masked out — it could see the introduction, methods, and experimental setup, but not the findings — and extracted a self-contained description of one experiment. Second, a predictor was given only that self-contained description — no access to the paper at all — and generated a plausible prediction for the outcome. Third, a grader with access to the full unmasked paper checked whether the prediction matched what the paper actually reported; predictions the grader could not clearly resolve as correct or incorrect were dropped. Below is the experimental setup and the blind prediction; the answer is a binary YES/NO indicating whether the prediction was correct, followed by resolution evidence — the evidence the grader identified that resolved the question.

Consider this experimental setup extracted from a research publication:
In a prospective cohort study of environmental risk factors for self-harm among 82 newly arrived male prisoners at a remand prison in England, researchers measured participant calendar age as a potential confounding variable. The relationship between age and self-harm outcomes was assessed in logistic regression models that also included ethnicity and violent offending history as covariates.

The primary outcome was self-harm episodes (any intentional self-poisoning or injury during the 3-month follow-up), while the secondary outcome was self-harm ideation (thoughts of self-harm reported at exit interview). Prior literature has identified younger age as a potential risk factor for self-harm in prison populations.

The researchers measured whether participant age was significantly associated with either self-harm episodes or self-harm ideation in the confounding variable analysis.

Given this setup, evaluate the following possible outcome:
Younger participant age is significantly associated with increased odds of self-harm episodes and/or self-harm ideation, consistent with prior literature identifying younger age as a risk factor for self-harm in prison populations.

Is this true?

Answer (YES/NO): NO